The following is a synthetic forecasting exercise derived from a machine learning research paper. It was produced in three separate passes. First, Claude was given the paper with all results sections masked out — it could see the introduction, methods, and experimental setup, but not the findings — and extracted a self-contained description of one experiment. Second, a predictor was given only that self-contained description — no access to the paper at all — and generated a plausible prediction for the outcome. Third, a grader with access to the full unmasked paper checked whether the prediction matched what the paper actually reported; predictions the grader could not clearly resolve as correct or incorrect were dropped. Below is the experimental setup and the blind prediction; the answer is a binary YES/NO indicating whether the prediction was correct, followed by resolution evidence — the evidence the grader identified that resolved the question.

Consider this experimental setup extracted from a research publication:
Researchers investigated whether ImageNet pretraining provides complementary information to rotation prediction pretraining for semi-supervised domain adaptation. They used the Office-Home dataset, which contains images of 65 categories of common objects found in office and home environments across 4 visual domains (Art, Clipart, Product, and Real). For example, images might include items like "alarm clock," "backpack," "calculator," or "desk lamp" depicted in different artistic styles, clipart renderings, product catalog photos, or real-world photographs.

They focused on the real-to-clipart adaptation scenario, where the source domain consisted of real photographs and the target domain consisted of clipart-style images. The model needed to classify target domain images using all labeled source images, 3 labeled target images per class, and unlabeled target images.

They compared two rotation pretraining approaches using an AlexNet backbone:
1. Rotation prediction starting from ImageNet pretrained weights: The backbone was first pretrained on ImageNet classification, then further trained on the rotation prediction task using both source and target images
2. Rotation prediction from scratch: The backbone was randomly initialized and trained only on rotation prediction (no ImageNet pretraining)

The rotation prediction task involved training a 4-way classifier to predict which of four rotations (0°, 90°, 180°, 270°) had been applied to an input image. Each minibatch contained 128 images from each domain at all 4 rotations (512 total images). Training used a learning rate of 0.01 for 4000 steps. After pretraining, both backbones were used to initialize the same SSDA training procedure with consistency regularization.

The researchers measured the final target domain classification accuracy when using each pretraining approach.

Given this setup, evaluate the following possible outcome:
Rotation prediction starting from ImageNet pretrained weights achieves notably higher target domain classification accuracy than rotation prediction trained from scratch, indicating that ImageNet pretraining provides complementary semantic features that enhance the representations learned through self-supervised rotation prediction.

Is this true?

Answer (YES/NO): YES